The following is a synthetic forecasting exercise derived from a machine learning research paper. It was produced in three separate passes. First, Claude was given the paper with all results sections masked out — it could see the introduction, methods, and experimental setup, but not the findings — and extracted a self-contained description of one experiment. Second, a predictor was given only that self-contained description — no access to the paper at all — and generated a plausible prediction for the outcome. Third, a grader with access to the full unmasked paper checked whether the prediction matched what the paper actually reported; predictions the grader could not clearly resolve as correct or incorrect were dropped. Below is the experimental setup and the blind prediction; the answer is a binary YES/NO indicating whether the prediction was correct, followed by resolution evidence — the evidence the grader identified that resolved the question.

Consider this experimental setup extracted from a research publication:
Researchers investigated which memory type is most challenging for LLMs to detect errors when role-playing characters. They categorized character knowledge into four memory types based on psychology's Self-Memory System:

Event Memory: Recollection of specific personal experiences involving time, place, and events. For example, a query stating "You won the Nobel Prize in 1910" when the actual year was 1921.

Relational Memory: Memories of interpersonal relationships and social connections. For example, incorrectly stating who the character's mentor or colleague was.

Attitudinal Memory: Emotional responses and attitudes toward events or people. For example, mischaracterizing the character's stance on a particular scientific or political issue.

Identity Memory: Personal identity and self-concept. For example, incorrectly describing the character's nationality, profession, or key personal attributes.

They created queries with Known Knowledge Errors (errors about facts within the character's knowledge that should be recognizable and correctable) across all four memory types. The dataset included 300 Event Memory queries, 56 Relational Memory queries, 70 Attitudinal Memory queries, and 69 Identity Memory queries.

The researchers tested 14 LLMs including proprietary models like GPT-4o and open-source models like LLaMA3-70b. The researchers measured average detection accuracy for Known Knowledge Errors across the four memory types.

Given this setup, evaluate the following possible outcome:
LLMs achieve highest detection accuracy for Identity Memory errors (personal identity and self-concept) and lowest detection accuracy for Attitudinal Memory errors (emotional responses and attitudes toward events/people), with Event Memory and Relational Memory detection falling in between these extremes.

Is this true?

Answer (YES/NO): NO